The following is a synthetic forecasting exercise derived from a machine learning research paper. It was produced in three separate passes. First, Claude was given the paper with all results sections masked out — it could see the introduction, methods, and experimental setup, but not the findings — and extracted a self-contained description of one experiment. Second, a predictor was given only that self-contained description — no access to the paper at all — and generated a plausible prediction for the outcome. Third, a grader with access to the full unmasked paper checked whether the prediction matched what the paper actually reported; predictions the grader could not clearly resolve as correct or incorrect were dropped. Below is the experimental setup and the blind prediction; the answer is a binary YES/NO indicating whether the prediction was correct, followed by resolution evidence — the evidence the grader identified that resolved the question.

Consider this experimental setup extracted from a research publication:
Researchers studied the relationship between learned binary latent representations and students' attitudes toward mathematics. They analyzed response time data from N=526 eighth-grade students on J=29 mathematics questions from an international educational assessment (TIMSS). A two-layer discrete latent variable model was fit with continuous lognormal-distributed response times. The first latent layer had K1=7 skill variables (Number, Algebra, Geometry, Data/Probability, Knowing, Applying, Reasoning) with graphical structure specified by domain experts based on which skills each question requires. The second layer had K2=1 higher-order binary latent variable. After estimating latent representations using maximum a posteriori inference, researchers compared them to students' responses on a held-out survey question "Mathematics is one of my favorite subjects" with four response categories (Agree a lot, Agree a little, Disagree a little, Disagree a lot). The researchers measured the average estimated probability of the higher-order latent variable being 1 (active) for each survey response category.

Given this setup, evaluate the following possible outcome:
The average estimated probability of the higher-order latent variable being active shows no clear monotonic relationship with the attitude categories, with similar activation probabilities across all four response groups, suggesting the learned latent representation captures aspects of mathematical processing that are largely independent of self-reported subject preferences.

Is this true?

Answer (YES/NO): NO